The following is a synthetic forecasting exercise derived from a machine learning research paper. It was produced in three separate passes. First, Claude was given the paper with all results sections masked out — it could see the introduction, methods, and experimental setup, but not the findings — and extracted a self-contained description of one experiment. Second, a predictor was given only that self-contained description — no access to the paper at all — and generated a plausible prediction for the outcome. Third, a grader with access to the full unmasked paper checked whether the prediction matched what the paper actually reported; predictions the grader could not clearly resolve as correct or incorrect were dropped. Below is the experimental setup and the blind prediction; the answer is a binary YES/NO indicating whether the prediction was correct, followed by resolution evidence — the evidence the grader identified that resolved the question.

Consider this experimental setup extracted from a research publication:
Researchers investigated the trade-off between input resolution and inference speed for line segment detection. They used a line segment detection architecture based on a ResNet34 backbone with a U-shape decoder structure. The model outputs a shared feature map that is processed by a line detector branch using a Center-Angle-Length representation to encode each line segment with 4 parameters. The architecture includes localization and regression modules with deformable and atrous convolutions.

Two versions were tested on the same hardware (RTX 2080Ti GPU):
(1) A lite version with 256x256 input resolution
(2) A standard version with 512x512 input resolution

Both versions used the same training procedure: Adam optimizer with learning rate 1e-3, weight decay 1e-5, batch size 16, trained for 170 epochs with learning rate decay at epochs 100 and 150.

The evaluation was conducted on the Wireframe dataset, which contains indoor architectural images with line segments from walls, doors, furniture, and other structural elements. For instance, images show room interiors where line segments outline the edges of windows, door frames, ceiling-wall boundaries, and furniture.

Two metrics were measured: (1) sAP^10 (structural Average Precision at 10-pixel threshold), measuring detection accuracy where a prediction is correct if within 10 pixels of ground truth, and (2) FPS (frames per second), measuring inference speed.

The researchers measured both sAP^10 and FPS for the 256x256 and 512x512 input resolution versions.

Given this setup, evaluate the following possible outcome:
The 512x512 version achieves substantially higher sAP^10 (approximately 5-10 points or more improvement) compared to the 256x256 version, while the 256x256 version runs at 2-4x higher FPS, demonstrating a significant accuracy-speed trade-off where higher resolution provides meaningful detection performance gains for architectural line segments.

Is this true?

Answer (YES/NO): YES